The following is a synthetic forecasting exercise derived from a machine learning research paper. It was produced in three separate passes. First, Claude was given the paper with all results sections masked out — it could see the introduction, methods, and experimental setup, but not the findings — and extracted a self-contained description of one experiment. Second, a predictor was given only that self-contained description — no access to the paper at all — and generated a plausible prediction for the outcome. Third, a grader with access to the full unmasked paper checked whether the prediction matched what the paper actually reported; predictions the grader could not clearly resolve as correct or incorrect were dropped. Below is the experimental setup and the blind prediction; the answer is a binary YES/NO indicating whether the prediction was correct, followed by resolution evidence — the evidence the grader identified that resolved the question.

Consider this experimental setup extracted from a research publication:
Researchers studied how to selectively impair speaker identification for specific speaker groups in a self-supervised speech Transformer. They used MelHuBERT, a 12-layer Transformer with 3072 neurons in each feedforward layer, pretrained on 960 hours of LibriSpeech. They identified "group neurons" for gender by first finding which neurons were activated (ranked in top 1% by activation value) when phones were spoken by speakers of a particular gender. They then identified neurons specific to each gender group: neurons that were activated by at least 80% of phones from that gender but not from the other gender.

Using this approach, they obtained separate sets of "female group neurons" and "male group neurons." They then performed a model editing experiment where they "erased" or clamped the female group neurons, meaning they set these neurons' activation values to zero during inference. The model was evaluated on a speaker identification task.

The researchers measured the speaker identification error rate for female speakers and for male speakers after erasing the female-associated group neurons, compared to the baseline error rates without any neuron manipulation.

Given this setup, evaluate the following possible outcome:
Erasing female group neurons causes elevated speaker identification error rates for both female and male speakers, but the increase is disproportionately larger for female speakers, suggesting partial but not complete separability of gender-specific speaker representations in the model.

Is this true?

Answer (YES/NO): YES